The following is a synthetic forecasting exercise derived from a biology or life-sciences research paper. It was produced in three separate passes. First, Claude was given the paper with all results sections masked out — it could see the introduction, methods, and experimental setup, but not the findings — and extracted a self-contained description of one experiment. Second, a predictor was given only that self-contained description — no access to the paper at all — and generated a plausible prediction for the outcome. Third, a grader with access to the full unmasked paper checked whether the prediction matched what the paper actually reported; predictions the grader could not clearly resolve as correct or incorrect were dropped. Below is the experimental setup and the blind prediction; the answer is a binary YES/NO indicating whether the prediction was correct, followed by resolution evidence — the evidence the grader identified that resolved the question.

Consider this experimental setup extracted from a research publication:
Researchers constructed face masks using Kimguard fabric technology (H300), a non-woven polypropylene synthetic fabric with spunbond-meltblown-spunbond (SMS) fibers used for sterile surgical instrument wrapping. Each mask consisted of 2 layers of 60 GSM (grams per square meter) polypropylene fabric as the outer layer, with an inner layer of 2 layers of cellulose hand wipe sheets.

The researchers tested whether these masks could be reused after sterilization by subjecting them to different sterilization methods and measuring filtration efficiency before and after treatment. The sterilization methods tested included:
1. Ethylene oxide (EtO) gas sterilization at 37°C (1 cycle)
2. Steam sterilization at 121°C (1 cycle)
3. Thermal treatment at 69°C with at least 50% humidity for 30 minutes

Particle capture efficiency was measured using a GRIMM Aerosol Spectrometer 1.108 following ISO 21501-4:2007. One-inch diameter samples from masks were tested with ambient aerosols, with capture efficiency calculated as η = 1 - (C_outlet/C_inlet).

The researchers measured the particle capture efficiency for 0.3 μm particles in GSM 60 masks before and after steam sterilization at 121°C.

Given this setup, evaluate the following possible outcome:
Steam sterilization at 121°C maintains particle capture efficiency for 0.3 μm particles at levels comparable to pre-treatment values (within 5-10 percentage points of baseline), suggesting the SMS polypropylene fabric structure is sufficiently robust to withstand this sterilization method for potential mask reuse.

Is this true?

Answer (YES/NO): NO